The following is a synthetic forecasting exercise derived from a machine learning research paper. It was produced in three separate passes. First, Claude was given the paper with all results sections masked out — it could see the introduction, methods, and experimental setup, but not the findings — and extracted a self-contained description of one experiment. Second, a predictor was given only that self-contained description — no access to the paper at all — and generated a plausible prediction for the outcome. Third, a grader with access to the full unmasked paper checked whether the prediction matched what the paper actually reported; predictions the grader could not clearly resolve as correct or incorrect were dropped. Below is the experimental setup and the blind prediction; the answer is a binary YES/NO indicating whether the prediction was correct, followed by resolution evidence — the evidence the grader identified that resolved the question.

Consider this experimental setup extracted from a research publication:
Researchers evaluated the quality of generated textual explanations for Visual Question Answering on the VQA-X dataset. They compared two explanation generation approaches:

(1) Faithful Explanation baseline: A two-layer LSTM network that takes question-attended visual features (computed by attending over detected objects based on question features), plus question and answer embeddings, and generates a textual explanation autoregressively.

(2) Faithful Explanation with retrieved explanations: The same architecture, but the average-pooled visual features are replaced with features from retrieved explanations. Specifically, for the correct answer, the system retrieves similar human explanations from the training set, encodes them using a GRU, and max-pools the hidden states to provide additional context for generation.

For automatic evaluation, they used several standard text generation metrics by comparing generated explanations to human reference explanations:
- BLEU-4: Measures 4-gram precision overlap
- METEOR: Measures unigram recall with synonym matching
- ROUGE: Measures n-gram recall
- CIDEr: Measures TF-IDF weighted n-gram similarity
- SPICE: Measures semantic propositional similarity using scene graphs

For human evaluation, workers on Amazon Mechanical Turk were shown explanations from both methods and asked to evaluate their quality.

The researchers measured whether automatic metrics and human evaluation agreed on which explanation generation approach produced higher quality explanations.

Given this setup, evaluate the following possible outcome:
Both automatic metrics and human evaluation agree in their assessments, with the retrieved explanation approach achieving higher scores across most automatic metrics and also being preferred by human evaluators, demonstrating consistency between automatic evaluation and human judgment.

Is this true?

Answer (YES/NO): YES